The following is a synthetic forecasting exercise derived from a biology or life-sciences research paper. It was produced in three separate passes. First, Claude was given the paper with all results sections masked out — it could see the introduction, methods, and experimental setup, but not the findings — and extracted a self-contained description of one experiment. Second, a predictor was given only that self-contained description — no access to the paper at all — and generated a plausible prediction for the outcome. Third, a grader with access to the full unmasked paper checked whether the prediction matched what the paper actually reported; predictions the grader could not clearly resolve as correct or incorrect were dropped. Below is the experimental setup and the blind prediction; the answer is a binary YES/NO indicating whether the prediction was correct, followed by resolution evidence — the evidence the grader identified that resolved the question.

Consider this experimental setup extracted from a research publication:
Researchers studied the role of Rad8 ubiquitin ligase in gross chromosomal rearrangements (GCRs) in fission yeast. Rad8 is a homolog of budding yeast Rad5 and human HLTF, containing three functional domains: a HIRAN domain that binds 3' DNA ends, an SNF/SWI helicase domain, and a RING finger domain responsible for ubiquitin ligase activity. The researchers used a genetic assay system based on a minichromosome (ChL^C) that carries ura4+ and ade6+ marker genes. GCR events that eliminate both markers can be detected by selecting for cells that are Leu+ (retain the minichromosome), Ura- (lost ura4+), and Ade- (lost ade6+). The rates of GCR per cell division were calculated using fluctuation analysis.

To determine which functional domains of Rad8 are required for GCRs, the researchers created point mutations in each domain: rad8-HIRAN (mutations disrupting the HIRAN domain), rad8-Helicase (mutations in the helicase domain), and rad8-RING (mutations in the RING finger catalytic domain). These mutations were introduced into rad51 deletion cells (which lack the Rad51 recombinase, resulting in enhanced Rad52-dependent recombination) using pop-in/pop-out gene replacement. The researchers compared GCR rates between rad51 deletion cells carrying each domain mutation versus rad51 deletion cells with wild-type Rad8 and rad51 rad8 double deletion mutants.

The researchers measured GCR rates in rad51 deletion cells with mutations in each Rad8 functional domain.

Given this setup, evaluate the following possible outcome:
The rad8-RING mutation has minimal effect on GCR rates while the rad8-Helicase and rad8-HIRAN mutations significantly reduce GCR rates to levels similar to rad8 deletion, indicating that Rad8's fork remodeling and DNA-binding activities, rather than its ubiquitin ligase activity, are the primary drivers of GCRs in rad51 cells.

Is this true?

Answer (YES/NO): NO